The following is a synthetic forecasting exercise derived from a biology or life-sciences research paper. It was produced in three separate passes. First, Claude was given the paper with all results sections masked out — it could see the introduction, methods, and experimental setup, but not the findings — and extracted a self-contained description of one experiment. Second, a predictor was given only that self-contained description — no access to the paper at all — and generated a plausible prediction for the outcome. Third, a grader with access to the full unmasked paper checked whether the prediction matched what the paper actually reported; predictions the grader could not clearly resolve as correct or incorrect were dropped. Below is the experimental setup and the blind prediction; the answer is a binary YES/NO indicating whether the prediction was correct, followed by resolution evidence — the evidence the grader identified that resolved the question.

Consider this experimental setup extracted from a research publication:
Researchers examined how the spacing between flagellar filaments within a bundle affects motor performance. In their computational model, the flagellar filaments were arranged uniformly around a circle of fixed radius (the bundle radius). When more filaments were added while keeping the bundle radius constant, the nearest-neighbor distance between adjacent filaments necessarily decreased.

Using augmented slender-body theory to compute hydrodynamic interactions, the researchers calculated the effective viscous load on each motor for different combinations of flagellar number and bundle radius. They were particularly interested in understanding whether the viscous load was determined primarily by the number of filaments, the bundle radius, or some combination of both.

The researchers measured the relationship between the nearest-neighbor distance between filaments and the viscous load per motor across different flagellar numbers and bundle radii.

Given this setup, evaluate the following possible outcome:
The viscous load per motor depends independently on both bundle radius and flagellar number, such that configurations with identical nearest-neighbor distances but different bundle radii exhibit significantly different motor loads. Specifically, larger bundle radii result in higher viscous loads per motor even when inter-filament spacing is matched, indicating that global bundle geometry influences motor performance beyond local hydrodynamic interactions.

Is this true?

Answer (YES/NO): NO